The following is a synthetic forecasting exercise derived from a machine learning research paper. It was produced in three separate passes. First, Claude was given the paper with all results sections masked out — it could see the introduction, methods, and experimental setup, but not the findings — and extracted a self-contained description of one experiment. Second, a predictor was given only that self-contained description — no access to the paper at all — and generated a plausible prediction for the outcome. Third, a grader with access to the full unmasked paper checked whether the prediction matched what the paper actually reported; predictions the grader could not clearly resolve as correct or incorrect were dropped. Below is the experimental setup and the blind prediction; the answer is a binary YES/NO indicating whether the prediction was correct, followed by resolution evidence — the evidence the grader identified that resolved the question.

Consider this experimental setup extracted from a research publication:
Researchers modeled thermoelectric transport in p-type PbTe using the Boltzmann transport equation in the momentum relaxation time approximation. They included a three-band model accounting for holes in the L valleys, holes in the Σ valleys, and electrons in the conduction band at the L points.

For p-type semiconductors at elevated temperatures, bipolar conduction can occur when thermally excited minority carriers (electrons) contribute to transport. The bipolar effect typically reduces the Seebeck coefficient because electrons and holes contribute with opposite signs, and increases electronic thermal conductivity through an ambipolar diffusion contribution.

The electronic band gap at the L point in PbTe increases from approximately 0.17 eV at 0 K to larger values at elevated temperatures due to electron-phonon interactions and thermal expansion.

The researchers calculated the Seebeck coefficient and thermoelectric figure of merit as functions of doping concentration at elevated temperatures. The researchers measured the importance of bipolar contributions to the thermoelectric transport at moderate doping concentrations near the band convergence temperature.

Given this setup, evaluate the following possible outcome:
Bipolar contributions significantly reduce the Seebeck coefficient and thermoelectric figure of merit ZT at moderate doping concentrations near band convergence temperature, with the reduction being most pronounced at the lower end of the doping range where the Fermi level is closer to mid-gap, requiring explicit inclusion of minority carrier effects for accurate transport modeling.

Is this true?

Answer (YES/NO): NO